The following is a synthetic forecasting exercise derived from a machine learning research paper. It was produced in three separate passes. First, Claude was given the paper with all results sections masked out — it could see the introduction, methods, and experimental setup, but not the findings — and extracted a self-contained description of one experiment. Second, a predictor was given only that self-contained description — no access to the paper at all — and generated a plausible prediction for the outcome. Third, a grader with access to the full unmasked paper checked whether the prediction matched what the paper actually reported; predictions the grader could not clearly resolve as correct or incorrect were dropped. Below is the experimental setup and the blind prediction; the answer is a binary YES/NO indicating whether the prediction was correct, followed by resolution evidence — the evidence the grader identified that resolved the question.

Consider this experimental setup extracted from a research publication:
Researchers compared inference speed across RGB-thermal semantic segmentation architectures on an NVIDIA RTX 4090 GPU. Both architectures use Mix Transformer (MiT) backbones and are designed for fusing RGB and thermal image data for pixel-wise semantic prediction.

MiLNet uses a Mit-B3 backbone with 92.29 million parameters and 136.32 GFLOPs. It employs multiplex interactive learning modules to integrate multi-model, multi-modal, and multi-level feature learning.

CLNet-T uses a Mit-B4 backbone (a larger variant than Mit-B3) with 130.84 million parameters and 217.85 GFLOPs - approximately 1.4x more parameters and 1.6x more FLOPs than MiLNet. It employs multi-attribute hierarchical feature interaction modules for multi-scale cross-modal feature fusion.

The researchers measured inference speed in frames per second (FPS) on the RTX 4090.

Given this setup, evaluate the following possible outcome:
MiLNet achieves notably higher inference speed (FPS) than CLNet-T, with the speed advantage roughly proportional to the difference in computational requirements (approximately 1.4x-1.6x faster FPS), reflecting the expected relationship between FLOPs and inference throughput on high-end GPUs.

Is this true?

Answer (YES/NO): NO